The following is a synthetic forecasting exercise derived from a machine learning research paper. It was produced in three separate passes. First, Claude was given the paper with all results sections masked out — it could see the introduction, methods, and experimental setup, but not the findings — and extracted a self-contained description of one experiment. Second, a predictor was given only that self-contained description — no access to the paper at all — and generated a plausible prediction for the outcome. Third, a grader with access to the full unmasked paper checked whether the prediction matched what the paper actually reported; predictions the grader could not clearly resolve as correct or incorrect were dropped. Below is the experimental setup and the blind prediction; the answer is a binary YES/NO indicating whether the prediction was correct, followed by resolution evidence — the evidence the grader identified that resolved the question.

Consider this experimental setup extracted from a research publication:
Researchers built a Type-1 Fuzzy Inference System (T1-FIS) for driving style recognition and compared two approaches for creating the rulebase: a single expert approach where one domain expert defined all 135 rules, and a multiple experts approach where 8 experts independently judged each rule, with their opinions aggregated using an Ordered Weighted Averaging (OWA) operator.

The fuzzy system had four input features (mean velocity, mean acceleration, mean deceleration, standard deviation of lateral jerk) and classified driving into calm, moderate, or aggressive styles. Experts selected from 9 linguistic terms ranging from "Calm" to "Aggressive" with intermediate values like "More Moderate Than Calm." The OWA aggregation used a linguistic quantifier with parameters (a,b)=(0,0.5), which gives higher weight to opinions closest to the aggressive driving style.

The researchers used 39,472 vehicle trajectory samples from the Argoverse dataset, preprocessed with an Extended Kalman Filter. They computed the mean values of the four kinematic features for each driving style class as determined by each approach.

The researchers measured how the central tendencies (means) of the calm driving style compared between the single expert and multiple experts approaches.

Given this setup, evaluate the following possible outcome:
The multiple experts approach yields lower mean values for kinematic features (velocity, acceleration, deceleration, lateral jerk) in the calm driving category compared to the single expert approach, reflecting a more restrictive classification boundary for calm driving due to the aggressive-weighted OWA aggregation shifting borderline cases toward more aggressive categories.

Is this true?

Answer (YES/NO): YES